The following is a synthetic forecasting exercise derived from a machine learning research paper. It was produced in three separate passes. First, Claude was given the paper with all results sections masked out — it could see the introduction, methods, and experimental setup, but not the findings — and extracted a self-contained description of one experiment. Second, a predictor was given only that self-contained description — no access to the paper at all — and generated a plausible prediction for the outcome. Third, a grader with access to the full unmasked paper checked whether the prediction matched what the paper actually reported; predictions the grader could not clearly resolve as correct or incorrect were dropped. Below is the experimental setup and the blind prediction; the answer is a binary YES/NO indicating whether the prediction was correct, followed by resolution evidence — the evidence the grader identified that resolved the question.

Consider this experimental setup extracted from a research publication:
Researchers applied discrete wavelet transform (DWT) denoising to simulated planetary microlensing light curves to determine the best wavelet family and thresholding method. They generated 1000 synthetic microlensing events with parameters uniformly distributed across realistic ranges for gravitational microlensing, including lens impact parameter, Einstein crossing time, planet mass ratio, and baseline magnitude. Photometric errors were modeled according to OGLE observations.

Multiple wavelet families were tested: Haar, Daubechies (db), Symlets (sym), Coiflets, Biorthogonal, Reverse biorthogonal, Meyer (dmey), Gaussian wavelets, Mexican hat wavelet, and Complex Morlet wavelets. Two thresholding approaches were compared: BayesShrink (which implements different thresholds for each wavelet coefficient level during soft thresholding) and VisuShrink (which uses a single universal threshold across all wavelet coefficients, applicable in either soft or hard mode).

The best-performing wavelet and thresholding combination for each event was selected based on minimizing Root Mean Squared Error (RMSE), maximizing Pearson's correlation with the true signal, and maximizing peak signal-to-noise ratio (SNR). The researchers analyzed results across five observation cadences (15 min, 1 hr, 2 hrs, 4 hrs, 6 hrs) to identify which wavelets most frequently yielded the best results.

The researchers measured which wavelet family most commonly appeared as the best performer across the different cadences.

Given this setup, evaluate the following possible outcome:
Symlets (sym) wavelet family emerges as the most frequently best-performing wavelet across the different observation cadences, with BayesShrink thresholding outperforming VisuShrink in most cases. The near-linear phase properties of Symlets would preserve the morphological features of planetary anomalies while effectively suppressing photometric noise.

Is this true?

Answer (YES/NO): YES